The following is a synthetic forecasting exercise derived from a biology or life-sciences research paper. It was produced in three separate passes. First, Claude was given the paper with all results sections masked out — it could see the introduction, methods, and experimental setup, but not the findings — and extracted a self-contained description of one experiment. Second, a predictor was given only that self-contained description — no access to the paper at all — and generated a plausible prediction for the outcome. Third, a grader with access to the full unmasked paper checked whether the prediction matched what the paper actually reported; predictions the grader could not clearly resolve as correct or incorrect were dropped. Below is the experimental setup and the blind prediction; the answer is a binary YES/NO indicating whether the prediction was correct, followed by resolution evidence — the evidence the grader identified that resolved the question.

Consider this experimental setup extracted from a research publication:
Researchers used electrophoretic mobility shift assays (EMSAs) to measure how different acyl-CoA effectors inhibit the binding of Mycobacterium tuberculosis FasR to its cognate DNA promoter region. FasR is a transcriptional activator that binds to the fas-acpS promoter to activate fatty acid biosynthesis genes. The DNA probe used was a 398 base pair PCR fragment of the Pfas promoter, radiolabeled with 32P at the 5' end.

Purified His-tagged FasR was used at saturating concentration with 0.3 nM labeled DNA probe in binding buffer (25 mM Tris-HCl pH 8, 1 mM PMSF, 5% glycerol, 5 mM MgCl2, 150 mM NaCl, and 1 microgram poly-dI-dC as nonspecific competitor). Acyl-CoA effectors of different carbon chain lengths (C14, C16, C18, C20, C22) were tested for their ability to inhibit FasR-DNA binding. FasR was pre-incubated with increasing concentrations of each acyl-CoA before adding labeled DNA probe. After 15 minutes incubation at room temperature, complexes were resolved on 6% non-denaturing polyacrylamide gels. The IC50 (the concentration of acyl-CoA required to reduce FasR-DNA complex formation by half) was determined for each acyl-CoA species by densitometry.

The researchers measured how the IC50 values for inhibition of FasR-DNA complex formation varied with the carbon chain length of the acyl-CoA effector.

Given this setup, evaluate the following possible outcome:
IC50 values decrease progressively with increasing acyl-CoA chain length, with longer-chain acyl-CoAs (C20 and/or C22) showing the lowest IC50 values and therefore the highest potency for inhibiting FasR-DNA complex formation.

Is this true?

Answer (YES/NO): YES